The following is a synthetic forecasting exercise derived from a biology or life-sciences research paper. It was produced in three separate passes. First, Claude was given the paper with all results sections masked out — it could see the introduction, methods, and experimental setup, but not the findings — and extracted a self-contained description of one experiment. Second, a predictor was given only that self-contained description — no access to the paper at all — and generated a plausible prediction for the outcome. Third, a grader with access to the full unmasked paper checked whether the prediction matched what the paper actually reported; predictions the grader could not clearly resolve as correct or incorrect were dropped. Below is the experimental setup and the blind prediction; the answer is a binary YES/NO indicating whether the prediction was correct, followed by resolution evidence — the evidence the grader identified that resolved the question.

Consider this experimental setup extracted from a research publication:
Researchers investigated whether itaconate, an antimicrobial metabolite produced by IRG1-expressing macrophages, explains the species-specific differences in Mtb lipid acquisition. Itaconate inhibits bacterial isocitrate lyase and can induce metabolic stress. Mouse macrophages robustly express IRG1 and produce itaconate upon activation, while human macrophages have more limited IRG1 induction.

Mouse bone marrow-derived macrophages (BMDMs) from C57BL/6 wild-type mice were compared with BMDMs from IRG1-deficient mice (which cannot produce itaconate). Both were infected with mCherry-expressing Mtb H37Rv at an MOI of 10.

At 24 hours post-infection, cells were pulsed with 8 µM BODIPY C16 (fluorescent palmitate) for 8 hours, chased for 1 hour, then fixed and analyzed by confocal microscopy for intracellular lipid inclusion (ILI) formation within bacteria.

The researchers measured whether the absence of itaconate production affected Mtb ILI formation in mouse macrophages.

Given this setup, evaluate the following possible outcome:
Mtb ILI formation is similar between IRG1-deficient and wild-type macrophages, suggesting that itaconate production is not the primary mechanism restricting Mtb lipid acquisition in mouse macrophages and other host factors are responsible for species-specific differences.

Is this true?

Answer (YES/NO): YES